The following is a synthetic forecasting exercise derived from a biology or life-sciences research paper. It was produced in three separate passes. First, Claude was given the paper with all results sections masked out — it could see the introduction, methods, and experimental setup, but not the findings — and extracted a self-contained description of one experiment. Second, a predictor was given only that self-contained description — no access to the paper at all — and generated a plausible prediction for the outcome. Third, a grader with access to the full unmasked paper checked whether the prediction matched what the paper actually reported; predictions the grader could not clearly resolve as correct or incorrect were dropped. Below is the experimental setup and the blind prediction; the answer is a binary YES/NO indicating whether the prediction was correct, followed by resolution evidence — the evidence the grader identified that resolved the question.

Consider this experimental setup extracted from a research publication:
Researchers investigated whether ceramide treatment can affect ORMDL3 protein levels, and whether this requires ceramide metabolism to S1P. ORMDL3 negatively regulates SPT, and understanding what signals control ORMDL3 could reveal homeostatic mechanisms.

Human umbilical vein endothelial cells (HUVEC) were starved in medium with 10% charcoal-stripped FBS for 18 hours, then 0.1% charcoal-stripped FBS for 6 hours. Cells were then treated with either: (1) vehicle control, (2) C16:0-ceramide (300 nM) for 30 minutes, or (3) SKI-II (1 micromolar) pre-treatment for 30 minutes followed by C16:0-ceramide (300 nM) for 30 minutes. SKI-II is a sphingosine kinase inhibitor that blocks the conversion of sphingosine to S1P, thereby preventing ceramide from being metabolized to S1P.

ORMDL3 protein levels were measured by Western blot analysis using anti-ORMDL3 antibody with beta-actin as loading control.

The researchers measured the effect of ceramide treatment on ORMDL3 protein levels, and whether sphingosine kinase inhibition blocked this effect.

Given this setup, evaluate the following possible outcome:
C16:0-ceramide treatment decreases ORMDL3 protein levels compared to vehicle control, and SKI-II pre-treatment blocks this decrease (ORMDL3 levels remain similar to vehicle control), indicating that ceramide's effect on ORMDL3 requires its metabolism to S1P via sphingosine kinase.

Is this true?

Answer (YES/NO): NO